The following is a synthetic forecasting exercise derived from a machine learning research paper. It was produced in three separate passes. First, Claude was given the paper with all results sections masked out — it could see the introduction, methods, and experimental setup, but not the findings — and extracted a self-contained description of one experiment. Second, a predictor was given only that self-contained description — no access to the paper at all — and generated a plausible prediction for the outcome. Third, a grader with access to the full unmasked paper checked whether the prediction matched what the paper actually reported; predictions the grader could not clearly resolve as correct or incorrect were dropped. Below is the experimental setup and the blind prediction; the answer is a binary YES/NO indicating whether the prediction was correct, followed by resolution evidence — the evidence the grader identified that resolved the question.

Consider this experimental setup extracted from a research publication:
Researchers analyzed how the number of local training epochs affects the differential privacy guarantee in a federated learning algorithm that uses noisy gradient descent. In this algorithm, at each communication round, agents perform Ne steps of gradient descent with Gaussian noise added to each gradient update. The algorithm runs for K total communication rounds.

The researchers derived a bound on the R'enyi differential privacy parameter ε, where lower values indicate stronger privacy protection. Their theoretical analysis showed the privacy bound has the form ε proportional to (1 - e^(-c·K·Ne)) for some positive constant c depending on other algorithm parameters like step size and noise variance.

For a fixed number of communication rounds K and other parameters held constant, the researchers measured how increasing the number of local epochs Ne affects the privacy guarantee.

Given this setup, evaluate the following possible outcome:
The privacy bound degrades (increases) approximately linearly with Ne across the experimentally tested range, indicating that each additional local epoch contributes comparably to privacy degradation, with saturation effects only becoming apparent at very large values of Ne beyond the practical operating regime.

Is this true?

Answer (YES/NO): NO